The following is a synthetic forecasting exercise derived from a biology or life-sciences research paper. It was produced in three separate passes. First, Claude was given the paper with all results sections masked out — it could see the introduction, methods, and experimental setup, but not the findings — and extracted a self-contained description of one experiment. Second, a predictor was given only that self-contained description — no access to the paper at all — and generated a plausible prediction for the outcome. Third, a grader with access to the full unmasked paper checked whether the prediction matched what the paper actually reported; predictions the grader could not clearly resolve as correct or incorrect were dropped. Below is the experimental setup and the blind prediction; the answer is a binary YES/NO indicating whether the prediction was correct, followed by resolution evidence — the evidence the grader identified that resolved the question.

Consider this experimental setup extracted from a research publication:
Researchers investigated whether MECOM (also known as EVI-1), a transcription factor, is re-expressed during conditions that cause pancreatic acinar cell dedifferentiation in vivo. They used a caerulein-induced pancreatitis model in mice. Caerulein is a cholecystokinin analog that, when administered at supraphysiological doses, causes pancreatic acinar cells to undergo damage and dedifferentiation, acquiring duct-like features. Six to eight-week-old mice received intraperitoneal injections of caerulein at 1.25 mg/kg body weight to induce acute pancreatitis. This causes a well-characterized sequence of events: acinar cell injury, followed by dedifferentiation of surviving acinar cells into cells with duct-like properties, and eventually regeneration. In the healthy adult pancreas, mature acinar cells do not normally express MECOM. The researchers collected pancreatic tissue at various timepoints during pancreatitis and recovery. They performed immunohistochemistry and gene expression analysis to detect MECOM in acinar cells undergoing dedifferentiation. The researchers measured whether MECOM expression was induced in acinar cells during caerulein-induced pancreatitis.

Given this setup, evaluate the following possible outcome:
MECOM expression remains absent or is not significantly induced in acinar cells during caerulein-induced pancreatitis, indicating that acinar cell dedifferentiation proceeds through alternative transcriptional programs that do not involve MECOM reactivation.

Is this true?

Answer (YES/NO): NO